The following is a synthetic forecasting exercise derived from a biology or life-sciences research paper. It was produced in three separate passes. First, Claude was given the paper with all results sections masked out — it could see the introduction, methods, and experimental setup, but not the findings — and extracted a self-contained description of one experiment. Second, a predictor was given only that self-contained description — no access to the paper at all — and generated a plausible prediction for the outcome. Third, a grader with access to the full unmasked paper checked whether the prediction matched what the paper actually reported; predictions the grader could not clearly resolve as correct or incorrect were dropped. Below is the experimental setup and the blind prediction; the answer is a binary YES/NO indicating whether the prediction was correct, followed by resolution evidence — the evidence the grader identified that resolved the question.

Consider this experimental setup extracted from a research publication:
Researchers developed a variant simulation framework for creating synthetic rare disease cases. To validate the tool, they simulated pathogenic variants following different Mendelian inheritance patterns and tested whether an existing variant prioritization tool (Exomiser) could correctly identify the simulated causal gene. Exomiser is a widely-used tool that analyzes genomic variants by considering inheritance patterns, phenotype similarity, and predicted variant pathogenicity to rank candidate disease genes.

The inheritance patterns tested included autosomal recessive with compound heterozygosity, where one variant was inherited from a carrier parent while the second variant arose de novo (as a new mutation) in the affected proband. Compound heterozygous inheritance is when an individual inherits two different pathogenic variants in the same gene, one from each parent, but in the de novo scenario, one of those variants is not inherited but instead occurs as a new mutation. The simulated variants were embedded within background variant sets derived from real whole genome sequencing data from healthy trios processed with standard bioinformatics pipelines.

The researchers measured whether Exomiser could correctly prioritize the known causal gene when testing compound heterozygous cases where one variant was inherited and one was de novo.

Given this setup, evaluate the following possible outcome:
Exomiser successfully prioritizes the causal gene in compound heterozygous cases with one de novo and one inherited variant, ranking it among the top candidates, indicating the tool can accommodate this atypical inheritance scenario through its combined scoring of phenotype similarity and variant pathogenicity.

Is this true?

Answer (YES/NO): NO